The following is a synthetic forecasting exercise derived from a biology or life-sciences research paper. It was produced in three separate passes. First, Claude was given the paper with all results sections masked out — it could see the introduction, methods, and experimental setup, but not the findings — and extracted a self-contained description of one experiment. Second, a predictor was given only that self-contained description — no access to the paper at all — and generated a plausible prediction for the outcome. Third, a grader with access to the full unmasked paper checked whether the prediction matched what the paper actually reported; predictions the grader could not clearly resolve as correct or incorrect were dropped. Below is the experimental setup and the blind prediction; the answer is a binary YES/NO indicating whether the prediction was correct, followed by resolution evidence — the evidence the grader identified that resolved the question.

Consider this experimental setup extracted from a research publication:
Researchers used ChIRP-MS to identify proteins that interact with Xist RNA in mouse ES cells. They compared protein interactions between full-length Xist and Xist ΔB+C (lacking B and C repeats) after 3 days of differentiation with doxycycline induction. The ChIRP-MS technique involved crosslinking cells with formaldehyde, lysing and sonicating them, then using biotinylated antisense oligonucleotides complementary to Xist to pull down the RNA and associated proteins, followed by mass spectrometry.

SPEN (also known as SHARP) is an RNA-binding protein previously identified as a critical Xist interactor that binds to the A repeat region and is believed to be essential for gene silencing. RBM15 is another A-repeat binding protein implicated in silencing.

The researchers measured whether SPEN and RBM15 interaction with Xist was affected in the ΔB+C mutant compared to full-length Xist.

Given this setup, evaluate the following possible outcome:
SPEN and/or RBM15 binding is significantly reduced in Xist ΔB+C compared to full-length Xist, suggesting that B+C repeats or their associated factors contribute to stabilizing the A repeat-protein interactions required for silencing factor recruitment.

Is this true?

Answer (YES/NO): NO